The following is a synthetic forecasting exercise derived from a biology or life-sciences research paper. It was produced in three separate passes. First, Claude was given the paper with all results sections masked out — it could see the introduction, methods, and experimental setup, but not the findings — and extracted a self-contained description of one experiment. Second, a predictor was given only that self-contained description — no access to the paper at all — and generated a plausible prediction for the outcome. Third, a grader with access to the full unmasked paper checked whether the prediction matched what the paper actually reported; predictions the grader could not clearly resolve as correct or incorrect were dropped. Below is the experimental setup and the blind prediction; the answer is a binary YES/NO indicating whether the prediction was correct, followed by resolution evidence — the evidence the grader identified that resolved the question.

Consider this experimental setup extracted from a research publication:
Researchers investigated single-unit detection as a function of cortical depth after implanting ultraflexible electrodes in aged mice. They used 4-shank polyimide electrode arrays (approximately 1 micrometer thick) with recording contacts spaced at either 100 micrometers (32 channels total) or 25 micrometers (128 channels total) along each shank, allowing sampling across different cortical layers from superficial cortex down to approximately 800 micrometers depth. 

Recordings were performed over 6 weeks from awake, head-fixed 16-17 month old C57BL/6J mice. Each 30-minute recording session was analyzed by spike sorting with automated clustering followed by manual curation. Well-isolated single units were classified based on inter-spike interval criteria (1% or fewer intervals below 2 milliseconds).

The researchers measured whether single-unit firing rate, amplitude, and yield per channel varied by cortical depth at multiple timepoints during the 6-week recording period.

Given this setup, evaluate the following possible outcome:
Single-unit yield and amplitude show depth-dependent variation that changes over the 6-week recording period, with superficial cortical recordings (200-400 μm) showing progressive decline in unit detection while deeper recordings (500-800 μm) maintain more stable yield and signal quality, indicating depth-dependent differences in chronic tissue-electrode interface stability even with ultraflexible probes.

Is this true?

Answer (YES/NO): NO